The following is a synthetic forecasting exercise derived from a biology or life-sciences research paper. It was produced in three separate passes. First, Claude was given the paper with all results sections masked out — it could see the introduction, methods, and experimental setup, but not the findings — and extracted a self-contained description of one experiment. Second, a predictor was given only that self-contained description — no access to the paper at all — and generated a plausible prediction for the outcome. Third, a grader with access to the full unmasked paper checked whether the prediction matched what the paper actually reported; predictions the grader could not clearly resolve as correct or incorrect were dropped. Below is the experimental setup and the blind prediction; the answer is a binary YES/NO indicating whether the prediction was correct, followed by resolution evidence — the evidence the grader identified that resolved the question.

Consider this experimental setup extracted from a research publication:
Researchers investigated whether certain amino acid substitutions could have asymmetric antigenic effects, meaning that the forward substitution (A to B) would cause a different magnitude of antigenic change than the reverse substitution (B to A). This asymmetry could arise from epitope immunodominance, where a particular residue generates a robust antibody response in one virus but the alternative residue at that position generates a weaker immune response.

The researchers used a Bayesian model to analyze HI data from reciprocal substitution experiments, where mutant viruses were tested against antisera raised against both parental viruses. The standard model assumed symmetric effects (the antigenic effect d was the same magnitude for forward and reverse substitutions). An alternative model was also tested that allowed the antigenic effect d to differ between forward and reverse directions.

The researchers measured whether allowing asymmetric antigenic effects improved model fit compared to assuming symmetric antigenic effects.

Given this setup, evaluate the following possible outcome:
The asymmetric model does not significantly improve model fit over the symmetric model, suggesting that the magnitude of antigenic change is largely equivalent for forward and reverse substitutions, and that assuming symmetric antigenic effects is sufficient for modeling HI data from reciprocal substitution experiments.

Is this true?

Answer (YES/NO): NO